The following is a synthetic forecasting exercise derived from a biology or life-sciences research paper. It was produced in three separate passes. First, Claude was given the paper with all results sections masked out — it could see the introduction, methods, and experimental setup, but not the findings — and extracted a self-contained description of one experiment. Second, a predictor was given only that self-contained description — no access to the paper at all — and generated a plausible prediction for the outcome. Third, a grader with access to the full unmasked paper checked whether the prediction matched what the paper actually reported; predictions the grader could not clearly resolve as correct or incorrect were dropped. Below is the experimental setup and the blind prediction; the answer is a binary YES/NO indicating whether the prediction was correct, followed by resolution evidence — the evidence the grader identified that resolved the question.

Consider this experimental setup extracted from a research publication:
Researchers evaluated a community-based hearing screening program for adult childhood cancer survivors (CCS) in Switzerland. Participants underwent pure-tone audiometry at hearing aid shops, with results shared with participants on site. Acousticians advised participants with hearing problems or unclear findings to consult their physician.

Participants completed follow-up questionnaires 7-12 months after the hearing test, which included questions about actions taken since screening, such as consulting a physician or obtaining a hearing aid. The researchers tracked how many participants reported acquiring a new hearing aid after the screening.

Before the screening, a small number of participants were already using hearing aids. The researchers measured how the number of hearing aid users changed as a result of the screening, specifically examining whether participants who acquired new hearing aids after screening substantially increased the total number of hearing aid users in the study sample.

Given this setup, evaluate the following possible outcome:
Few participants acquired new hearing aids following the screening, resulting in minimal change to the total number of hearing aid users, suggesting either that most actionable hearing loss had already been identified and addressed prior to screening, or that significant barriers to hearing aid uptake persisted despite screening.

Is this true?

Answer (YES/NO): NO